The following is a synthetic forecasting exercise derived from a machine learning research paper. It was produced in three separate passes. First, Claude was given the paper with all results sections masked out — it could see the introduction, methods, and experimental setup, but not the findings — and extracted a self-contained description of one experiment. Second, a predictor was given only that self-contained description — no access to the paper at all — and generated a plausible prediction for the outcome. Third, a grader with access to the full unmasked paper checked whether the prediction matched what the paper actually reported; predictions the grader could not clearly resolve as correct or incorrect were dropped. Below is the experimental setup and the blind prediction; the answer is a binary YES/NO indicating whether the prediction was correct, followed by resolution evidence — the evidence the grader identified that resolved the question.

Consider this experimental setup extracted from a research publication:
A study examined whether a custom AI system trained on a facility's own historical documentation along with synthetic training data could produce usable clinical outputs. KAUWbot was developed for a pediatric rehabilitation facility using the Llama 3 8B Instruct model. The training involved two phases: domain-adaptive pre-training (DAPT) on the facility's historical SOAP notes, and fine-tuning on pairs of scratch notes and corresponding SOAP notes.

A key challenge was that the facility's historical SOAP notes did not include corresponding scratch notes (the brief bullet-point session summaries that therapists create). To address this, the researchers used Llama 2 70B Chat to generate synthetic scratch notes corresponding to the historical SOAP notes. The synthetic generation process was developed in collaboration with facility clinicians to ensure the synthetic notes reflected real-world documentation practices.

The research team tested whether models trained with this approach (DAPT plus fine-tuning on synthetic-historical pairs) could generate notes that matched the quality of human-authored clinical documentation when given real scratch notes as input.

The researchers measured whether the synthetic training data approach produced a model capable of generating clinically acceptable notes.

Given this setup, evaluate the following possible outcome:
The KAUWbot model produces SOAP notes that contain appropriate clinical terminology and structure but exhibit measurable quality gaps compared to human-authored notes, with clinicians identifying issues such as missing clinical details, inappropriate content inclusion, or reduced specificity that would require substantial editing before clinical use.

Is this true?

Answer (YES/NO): NO